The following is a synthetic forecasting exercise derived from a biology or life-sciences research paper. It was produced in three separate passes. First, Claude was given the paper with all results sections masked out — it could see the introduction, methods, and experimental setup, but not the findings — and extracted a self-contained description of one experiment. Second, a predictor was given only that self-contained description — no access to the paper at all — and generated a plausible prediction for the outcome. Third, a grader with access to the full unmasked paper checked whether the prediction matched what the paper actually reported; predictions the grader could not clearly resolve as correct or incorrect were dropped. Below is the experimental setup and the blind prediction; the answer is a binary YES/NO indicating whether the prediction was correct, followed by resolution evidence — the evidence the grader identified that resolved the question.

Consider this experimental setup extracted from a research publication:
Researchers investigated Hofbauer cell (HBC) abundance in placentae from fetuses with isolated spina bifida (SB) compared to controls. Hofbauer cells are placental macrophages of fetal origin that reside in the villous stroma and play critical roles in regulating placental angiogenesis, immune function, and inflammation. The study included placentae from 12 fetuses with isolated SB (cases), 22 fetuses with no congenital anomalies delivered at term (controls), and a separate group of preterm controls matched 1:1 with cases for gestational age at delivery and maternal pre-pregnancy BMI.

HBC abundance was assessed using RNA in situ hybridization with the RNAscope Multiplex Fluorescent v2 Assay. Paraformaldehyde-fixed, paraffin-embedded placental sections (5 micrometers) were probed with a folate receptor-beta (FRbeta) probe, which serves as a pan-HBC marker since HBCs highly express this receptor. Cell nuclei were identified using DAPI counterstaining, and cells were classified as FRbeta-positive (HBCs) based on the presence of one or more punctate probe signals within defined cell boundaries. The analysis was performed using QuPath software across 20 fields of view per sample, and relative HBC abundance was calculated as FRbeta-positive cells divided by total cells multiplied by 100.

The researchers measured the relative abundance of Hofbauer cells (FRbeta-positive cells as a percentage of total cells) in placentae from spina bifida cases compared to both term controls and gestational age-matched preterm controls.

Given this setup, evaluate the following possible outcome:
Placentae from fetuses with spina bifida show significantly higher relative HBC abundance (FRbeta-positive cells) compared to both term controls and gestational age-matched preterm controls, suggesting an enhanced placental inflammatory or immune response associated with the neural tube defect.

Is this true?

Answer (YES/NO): NO